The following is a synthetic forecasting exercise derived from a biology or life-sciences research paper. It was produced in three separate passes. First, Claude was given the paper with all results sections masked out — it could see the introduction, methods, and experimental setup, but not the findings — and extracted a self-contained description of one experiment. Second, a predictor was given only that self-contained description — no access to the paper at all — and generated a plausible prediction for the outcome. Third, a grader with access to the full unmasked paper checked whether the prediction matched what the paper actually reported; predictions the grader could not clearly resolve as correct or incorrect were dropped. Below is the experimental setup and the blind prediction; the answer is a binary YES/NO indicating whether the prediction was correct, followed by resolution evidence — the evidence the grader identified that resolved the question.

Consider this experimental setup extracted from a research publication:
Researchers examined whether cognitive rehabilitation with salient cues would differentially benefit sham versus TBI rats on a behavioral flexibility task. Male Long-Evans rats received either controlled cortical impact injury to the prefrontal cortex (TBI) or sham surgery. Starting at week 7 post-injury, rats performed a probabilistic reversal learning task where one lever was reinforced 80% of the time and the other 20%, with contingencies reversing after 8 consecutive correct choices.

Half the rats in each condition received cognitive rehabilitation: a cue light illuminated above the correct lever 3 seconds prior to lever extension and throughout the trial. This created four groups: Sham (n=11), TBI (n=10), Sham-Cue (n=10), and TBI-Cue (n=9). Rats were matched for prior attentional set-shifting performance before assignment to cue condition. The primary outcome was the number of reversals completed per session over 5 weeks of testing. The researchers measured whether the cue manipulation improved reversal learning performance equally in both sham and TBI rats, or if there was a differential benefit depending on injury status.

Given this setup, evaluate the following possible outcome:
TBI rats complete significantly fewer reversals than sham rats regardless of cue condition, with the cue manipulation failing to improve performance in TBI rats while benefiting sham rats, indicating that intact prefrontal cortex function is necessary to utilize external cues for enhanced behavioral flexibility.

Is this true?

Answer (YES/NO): NO